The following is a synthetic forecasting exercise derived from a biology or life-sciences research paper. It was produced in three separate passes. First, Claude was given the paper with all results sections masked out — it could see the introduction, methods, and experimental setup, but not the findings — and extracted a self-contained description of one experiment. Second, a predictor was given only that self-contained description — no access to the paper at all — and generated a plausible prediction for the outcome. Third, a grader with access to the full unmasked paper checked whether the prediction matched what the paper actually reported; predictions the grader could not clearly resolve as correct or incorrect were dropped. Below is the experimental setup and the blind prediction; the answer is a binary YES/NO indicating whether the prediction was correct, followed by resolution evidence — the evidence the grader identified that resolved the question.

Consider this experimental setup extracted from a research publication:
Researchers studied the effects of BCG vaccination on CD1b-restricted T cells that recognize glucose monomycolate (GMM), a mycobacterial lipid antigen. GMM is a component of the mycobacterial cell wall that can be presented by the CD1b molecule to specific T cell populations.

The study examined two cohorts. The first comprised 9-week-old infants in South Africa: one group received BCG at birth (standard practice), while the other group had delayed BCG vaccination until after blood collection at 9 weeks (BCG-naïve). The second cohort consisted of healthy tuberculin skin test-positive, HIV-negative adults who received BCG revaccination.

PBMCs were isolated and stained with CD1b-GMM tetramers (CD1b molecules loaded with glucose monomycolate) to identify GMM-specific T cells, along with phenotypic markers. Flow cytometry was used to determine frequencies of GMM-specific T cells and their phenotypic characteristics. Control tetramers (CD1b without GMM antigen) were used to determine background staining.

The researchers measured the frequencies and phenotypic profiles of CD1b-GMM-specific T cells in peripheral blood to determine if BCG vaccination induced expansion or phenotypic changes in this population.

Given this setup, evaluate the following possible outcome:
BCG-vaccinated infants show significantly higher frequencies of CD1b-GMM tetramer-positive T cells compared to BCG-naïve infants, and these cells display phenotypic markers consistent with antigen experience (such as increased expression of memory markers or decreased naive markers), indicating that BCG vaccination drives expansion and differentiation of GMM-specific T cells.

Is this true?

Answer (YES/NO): NO